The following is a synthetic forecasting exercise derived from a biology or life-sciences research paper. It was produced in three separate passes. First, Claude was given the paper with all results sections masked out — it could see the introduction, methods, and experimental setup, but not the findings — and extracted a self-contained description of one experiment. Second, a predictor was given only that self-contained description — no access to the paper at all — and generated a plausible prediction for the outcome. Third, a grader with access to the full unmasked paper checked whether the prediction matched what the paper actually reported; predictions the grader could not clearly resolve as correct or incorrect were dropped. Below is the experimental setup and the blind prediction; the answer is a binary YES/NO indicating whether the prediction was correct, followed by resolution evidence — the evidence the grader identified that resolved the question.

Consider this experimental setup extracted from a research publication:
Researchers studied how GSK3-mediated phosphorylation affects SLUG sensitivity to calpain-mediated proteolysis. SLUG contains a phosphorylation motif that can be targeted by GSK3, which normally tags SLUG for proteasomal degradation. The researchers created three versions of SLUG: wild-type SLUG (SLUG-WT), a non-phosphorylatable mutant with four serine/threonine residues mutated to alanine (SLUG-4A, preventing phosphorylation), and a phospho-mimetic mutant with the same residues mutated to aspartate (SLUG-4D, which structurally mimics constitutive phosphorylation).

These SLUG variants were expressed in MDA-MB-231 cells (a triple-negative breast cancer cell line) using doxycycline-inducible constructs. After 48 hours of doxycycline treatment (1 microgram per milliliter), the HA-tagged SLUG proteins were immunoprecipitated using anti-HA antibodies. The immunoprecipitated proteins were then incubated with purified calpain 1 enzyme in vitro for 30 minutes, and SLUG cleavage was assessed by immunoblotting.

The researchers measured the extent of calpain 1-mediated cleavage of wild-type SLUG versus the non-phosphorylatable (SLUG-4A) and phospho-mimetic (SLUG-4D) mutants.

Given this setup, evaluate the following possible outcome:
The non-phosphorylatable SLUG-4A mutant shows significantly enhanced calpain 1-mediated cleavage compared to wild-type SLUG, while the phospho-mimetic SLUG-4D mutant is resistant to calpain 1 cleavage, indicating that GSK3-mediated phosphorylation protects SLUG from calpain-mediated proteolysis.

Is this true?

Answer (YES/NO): NO